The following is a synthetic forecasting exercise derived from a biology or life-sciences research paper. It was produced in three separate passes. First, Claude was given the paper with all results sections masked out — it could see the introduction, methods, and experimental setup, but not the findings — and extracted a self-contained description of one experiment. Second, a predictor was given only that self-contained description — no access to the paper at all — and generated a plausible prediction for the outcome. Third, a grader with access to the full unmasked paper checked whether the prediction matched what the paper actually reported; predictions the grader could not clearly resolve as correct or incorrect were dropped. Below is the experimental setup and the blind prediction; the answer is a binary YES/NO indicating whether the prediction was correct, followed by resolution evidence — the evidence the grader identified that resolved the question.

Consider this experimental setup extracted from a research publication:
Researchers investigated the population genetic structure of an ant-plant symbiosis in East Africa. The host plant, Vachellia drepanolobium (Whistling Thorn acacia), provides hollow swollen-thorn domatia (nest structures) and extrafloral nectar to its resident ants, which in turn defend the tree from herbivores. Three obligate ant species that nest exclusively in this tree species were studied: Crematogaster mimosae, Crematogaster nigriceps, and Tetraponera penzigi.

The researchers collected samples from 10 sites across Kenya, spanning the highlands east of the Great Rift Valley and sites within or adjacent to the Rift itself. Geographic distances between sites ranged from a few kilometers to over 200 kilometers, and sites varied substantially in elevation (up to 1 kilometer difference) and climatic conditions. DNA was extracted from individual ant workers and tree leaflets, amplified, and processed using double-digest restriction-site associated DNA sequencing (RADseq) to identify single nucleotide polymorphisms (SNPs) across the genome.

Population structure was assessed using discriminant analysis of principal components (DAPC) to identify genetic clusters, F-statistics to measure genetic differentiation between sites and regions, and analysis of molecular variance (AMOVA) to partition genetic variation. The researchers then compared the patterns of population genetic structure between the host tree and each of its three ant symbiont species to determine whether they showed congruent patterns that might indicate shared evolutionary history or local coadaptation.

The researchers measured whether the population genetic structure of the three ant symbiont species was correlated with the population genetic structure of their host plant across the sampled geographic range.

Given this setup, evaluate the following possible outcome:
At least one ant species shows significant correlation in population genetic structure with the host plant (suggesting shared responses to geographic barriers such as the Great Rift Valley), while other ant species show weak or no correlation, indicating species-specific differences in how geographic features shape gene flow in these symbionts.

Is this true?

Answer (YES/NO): NO